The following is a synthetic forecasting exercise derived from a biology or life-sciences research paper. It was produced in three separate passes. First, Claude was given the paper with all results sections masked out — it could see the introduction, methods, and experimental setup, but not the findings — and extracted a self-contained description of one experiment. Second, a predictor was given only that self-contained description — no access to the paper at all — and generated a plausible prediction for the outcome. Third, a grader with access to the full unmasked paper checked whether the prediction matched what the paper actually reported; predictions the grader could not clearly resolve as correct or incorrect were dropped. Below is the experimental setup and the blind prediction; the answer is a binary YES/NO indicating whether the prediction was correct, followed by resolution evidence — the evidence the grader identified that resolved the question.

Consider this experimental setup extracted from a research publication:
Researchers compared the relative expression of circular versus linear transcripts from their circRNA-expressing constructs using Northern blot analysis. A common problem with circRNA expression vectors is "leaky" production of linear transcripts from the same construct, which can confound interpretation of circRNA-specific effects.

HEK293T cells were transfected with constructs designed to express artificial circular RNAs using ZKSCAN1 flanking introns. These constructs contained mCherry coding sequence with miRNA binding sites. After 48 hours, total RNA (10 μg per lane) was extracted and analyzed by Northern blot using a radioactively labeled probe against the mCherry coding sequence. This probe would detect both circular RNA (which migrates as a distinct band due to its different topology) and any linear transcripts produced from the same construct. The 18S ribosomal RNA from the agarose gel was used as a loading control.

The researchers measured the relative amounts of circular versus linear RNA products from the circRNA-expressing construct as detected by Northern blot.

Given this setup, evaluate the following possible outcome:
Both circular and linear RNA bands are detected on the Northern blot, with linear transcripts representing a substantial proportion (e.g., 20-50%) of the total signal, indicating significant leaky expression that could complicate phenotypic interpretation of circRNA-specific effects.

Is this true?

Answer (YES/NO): NO